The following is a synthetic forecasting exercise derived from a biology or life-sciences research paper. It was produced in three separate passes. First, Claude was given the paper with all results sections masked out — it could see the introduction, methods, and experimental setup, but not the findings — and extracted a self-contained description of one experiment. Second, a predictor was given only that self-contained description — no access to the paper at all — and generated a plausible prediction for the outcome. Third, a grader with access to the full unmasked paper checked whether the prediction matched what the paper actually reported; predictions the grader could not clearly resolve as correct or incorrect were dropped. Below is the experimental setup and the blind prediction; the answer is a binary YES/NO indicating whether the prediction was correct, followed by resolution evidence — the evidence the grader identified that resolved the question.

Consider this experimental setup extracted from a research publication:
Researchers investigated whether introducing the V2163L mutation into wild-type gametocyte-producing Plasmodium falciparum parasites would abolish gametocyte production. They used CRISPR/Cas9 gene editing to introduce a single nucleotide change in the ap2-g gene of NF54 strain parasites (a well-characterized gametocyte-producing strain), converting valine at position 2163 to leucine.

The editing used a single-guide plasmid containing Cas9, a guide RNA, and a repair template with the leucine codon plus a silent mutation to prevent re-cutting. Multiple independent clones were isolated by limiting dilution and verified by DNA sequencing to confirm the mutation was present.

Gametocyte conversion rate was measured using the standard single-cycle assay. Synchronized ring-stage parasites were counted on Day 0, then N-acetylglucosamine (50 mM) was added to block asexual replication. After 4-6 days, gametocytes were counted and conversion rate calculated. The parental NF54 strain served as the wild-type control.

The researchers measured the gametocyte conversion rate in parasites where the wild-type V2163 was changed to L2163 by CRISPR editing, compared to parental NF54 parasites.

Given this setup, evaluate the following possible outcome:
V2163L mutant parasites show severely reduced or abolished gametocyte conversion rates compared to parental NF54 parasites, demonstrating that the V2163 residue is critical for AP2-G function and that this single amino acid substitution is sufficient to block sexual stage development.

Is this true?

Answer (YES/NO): YES